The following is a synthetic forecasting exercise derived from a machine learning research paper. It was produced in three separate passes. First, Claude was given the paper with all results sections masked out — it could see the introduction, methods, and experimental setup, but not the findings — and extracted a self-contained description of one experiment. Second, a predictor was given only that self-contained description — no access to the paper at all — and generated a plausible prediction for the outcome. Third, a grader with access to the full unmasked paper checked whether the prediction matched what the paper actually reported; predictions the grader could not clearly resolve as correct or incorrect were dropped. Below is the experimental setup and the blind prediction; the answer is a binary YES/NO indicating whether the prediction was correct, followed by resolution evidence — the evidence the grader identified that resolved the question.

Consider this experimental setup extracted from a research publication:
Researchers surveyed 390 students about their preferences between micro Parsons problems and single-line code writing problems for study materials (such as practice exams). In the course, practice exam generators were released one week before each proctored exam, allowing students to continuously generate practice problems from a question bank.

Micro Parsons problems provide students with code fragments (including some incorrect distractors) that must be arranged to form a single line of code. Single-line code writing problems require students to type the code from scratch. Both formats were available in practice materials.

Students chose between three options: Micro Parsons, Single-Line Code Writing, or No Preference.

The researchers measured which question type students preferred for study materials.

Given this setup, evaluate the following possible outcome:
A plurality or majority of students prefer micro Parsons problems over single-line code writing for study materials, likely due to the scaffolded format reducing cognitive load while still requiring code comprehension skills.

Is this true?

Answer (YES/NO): NO